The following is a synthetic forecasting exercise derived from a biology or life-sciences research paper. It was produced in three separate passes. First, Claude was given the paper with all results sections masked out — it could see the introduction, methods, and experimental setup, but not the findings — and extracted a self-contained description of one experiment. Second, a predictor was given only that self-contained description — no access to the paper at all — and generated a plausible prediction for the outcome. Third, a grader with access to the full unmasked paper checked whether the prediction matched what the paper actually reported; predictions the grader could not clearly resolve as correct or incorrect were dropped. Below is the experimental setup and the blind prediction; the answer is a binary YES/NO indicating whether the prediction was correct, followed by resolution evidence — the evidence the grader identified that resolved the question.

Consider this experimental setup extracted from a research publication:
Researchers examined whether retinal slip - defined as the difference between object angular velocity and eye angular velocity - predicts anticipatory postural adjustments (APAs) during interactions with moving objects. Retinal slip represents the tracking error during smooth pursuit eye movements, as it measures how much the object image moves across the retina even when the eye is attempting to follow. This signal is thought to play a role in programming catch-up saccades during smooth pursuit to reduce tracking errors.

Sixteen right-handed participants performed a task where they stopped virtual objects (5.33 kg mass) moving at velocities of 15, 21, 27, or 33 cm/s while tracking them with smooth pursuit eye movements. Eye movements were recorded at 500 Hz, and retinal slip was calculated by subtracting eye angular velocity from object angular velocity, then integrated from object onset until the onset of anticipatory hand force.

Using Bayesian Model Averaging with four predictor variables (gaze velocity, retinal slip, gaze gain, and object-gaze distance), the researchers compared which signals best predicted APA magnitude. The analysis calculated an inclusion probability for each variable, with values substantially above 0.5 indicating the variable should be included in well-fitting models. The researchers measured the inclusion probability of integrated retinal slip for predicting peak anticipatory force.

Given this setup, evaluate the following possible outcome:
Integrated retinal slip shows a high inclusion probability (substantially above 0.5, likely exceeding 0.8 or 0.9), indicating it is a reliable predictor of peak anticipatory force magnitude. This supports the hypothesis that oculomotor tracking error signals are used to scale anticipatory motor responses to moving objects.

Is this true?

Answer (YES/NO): NO